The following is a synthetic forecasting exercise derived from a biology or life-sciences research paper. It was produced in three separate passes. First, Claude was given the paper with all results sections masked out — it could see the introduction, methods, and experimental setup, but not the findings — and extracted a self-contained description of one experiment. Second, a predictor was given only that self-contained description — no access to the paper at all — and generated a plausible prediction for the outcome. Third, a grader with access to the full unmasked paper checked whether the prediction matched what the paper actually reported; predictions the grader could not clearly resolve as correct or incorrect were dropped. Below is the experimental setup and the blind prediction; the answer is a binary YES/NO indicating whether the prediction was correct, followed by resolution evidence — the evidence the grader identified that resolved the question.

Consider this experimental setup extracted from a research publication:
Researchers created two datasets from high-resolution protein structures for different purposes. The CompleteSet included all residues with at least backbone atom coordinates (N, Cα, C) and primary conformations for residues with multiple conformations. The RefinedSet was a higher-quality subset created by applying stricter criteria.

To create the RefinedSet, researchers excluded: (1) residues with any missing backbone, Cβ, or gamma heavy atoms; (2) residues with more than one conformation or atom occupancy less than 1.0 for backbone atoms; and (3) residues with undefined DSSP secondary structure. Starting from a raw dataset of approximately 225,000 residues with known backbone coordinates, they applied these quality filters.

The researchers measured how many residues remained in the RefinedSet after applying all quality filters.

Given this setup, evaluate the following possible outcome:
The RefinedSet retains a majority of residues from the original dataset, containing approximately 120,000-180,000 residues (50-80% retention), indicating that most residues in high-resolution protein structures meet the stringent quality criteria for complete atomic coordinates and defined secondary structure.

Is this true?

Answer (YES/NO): NO